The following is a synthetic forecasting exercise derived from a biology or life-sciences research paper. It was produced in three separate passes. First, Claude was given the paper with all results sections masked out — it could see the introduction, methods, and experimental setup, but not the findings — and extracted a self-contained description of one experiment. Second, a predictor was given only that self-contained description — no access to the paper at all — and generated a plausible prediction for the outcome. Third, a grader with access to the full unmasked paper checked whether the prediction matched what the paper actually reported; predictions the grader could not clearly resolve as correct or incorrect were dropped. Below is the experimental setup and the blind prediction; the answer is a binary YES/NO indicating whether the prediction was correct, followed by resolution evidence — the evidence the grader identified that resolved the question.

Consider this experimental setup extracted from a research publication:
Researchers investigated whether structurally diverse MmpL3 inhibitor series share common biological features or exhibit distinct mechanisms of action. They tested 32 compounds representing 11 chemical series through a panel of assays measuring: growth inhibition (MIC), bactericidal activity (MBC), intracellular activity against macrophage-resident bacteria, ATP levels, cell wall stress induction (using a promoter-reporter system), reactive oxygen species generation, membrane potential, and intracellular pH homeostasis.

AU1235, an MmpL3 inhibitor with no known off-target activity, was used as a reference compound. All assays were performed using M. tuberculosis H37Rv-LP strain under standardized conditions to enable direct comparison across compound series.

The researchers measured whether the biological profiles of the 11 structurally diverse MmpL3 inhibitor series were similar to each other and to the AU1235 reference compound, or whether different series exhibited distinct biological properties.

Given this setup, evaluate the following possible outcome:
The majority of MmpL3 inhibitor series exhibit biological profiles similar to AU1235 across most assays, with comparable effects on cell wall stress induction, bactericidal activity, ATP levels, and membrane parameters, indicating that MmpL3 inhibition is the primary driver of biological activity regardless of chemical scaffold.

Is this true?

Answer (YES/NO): YES